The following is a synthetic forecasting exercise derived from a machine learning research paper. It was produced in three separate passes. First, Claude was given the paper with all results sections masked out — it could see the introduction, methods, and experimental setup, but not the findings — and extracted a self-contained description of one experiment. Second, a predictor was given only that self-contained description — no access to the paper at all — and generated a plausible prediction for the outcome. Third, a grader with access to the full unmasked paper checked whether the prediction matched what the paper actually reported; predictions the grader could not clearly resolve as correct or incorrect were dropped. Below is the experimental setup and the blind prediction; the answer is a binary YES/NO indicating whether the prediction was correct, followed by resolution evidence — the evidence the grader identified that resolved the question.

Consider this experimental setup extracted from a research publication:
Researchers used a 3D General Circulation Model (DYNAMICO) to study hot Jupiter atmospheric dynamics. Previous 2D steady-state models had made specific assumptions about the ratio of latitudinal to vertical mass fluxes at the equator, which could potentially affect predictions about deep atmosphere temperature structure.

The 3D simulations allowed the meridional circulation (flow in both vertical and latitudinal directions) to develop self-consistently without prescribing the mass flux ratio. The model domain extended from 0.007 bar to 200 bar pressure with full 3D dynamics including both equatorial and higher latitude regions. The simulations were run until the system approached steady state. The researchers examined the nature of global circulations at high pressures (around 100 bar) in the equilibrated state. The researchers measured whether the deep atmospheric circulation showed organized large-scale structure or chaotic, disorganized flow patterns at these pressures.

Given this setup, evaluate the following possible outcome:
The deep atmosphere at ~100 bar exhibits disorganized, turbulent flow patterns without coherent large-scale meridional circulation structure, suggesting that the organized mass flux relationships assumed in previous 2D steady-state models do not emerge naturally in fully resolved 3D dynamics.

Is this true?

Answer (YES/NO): NO